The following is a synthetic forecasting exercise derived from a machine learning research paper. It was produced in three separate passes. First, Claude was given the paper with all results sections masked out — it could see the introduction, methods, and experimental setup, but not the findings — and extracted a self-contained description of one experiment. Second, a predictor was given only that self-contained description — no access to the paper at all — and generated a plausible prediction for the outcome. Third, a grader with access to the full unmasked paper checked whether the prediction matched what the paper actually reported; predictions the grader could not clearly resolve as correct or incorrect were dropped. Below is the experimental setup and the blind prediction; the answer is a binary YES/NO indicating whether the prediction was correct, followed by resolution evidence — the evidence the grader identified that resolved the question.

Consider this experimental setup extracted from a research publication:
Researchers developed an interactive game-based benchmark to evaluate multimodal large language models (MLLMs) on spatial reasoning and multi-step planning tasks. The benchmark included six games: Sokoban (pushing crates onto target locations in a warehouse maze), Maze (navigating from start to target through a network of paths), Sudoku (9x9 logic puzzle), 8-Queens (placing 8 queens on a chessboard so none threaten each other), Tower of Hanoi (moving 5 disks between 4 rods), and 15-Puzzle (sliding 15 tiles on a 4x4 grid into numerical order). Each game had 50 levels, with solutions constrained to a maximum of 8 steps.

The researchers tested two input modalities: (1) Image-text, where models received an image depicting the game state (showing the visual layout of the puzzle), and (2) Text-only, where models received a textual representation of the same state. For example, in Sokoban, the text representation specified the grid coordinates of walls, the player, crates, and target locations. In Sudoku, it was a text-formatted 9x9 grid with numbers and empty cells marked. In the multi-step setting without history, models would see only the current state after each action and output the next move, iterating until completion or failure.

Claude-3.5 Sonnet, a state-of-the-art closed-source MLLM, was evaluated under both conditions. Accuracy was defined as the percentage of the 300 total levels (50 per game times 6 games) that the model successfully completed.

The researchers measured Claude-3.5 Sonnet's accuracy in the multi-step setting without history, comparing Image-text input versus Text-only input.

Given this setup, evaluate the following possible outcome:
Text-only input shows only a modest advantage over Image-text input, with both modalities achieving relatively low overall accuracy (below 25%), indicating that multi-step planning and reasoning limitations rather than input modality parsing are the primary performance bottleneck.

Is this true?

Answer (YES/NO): NO